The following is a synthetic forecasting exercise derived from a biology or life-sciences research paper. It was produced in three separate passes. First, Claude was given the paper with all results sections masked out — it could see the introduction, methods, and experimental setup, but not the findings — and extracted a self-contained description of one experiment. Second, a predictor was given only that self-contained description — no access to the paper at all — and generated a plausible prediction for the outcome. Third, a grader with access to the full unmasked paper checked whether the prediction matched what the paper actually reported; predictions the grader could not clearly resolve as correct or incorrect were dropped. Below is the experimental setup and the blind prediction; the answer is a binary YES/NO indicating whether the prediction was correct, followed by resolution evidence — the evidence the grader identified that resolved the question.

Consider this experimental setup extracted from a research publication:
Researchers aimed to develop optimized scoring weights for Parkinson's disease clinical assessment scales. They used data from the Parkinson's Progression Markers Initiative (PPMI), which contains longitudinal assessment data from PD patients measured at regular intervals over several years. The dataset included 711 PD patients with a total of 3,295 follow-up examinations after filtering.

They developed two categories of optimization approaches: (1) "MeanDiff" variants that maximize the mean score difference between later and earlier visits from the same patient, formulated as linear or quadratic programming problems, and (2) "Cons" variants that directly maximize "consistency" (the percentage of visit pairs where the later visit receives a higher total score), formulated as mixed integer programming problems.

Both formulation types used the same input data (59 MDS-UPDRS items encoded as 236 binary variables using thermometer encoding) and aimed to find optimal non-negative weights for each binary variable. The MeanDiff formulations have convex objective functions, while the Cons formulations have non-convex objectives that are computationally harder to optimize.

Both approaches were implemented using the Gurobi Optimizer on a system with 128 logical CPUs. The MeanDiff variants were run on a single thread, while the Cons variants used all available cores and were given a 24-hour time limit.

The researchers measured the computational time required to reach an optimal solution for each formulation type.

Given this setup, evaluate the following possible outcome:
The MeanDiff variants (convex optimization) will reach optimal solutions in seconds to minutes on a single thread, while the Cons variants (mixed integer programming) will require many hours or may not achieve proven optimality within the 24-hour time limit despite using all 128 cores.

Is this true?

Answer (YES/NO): YES